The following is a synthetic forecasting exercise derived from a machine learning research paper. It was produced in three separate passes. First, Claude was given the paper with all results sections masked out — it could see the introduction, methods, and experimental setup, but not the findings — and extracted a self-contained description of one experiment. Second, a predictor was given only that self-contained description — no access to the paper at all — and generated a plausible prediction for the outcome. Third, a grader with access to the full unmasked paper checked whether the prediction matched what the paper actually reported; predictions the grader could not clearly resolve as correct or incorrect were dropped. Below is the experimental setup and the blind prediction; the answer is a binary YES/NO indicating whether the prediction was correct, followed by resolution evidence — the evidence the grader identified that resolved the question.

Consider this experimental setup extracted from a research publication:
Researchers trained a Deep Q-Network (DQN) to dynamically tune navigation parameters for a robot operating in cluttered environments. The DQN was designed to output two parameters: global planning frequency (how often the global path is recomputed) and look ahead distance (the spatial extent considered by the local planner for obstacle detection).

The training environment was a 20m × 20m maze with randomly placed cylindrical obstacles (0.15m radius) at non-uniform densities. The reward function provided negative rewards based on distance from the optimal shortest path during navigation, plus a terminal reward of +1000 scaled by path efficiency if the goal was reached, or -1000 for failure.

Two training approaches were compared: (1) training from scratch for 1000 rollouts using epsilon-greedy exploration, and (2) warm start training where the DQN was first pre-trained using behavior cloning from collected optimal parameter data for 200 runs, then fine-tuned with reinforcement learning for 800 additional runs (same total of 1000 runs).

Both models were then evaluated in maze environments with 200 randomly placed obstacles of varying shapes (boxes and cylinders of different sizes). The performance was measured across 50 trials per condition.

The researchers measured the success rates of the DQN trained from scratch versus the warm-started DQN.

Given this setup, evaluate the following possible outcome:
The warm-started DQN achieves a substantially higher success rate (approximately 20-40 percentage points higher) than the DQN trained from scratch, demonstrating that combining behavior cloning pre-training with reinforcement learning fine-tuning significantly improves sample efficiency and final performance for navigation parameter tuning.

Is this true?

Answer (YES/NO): NO